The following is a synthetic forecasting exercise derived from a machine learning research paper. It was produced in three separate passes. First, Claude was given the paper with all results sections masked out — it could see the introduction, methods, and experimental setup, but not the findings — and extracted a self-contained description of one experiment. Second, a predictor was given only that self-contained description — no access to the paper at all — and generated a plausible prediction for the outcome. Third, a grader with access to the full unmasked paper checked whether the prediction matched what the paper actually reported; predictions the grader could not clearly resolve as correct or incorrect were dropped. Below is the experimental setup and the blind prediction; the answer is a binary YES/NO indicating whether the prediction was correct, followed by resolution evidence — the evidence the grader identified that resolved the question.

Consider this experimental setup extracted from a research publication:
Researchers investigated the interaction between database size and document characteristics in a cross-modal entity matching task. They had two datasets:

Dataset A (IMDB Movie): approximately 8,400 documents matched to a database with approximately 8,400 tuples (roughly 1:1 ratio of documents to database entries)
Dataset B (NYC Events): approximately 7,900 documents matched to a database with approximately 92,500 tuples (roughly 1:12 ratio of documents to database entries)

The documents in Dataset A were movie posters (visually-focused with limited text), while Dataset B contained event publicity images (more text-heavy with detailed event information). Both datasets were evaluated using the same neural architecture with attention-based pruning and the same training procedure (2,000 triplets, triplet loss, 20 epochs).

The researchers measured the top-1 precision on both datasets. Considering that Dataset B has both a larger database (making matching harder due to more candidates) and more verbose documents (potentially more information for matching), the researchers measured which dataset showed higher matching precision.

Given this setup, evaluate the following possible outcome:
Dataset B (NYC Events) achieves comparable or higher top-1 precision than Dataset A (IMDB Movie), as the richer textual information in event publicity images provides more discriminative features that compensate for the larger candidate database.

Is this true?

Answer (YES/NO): NO